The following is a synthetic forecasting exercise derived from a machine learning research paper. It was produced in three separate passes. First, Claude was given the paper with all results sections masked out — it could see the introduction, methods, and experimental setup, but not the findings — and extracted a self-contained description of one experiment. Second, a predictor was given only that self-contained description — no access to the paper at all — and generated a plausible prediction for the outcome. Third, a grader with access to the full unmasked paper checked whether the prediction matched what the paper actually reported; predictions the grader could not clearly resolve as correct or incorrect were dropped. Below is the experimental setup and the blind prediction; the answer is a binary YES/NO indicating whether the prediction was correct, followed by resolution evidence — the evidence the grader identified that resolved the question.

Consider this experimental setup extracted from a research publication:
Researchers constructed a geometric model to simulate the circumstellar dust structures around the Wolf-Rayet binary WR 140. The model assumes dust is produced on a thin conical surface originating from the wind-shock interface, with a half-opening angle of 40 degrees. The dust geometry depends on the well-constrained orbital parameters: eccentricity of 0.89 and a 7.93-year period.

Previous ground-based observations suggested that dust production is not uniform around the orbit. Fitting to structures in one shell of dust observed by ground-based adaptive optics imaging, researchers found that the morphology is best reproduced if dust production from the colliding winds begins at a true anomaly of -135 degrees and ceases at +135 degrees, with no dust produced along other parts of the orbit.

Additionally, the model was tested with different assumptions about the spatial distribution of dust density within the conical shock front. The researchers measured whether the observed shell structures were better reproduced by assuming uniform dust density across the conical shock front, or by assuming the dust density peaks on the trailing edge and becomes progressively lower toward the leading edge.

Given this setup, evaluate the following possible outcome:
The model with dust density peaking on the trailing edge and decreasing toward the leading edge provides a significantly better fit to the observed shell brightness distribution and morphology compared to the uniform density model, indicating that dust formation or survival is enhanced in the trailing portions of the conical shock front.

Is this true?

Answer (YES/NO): YES